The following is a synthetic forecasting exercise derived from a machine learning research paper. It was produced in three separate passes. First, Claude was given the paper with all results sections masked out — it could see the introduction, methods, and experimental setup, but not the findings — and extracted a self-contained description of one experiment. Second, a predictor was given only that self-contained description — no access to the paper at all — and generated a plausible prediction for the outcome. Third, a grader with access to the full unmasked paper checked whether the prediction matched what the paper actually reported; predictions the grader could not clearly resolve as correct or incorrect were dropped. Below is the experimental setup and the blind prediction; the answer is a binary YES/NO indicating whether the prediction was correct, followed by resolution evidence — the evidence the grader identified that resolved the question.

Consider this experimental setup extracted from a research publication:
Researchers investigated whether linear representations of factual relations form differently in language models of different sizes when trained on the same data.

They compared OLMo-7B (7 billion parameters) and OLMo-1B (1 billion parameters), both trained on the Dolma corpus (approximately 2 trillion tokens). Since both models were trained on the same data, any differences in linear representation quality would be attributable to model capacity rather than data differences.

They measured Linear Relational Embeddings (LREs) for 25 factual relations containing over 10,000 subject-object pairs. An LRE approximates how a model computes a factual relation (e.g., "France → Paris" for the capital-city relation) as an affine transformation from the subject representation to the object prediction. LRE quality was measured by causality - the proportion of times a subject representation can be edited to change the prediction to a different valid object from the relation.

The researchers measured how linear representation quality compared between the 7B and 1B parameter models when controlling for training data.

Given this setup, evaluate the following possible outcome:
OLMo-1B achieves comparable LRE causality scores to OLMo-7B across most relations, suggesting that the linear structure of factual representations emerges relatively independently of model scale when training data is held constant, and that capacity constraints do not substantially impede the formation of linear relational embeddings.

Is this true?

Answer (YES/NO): NO